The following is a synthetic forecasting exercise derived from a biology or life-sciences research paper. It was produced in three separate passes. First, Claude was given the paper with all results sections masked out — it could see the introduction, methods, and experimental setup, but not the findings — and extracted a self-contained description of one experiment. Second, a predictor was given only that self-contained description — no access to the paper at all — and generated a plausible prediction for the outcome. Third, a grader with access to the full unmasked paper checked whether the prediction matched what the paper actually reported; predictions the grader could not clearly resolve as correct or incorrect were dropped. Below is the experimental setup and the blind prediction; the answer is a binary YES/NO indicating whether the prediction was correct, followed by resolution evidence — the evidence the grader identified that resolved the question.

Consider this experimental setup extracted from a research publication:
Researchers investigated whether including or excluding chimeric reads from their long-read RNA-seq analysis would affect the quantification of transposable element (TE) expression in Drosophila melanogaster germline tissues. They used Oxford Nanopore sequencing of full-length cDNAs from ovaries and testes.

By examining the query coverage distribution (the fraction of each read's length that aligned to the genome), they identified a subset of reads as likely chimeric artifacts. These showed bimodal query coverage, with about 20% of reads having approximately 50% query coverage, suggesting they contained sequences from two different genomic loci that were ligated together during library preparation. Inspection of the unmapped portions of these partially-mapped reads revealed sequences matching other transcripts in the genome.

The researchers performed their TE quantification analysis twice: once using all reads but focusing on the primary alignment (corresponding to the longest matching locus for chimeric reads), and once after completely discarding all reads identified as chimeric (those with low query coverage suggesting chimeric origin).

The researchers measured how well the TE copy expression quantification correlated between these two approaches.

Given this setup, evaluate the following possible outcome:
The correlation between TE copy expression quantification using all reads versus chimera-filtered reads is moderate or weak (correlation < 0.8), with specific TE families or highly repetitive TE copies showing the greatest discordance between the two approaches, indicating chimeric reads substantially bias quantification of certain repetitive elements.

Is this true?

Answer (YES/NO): NO